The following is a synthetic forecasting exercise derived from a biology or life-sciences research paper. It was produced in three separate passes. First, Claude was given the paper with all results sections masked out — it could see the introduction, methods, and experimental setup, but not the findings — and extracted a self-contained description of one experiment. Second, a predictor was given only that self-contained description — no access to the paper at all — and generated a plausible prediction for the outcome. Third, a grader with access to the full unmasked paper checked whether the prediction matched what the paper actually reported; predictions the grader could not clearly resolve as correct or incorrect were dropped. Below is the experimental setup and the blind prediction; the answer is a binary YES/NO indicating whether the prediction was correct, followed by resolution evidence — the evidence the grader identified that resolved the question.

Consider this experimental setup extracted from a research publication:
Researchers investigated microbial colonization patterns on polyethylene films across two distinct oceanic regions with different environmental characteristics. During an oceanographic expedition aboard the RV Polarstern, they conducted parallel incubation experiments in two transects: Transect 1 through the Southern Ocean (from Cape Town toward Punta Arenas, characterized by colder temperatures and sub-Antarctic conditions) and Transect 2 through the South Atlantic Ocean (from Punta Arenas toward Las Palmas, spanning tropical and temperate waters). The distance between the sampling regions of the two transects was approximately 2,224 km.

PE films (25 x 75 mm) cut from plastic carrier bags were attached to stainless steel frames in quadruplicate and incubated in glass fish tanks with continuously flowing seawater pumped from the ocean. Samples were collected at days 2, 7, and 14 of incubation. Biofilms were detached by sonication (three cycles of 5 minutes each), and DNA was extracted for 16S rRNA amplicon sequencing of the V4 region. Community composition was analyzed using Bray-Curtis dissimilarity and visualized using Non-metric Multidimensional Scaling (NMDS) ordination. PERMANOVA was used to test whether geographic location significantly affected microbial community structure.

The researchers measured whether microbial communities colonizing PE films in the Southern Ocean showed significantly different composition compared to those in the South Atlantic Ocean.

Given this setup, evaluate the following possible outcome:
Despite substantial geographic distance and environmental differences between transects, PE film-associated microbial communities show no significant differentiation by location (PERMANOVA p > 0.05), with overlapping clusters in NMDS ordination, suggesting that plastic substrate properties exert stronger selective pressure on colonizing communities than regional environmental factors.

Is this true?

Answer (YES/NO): NO